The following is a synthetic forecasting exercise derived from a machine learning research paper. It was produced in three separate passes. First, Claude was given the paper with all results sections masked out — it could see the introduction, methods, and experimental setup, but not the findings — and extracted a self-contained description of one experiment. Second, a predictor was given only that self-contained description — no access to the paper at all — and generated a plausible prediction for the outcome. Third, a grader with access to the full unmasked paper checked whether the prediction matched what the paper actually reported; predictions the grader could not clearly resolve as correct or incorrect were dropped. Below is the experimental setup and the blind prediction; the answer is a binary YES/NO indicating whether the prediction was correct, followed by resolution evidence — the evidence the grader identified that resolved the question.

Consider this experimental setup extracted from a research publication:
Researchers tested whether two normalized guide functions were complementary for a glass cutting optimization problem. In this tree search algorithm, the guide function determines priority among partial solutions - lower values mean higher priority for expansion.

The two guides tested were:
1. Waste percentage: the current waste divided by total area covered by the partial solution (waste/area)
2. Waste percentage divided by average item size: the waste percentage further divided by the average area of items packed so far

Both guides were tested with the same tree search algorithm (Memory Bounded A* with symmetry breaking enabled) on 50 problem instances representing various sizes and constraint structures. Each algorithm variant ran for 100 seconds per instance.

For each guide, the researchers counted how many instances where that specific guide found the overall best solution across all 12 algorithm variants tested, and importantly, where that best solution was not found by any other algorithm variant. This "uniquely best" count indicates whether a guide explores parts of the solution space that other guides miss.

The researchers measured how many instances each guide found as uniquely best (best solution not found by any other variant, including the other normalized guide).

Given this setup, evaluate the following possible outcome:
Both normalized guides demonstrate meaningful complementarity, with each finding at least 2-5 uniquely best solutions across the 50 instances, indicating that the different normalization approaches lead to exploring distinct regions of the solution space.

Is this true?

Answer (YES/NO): YES